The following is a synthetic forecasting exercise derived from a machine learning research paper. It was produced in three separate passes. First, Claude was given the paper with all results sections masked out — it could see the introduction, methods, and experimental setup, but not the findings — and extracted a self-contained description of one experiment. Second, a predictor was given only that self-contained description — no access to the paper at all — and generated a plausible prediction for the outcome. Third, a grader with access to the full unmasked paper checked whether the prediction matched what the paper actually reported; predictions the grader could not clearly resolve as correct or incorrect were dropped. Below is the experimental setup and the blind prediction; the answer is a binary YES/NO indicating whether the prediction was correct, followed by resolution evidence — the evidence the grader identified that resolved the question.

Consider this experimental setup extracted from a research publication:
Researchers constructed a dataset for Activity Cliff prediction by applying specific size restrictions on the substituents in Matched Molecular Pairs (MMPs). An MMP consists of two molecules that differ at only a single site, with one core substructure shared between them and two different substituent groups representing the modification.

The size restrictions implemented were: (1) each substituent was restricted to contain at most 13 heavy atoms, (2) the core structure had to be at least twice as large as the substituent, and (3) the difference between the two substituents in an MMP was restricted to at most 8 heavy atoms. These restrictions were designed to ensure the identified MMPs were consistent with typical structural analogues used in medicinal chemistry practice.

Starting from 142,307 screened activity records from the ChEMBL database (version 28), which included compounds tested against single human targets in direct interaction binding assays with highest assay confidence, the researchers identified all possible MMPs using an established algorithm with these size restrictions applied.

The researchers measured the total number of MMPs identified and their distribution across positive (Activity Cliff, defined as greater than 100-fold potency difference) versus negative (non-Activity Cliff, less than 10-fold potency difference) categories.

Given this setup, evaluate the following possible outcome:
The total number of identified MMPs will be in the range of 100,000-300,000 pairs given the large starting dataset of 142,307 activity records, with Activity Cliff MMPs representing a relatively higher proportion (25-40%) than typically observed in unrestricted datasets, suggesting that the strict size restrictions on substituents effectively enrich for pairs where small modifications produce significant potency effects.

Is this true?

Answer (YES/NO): NO